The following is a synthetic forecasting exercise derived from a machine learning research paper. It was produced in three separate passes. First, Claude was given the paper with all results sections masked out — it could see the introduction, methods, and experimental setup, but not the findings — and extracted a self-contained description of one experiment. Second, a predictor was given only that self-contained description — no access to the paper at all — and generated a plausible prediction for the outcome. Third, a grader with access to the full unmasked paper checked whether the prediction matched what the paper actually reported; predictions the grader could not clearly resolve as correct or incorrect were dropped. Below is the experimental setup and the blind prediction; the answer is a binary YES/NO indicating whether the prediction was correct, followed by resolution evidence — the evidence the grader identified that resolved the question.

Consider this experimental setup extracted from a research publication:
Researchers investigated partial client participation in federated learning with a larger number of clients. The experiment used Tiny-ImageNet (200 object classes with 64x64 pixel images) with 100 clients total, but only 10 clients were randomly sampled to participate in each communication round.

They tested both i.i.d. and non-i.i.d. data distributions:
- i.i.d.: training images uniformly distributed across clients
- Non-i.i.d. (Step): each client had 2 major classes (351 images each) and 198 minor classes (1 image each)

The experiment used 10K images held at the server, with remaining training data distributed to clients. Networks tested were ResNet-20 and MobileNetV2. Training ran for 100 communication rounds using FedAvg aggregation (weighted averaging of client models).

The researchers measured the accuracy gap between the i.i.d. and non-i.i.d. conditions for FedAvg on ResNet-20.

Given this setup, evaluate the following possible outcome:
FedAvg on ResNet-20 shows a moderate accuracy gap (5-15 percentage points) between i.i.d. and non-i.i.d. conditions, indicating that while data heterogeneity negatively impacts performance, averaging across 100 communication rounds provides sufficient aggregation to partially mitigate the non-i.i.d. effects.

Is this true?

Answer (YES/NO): NO